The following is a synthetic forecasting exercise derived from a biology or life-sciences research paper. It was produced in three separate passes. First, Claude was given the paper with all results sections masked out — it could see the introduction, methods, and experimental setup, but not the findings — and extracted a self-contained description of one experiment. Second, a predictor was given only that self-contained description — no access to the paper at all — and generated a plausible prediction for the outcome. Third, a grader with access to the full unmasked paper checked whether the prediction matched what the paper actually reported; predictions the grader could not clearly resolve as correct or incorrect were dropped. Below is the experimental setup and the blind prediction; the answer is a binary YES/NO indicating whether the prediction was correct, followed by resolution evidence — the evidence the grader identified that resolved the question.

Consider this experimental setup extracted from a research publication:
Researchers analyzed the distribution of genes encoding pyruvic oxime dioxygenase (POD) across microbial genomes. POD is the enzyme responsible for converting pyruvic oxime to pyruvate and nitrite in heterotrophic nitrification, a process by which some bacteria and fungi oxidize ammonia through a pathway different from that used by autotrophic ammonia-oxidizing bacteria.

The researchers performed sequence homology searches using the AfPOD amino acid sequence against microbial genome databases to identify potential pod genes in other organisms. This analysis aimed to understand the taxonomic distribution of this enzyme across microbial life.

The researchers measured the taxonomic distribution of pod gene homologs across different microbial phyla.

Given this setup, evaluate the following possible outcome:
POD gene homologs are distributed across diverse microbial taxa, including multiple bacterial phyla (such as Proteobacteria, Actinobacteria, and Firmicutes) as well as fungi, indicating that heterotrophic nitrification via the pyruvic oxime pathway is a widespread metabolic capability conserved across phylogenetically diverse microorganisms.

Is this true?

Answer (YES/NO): NO